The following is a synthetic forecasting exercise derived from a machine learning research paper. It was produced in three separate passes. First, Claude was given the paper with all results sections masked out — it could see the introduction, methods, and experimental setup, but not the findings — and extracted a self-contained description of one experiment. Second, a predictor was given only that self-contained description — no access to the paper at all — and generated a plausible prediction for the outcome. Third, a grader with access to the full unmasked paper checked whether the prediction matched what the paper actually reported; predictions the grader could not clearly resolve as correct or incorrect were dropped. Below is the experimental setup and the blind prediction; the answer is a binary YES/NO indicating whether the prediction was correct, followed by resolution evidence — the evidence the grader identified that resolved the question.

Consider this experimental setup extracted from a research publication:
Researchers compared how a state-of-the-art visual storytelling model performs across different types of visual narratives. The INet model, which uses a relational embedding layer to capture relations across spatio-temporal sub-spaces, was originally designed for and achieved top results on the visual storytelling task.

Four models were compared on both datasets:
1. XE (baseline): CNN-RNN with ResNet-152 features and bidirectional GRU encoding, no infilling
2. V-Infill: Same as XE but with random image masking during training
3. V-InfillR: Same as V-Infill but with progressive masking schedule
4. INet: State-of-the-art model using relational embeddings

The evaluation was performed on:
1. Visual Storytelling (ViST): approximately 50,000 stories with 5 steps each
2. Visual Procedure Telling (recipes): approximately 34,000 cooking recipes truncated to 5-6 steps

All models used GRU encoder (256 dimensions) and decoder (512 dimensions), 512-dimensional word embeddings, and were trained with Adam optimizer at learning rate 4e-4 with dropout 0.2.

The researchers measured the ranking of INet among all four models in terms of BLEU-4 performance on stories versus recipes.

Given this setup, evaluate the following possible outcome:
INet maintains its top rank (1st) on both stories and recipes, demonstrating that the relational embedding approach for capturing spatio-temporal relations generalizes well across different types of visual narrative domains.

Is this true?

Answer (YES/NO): NO